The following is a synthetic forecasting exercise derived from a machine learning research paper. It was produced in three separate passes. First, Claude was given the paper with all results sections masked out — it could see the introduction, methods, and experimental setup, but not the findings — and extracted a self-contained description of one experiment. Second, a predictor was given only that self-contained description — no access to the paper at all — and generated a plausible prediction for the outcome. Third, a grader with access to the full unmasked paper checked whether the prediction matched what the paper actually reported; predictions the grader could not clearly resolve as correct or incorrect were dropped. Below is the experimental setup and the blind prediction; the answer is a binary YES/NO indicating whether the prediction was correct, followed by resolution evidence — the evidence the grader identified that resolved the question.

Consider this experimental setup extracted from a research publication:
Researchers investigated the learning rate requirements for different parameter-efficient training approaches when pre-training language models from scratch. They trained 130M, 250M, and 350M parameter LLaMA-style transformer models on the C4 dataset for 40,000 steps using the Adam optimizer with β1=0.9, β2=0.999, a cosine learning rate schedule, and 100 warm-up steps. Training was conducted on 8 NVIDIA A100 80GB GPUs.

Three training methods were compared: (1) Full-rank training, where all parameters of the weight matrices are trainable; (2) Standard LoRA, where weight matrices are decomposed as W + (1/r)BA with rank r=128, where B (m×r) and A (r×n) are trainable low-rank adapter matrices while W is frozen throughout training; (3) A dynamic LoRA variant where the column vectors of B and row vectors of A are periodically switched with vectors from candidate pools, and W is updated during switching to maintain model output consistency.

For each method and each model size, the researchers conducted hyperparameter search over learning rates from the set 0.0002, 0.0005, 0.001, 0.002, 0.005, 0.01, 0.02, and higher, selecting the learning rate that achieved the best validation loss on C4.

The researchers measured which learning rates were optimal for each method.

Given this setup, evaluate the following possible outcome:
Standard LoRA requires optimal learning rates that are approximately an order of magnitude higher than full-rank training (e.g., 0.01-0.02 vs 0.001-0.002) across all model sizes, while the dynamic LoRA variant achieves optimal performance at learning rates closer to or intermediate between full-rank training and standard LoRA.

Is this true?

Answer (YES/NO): NO